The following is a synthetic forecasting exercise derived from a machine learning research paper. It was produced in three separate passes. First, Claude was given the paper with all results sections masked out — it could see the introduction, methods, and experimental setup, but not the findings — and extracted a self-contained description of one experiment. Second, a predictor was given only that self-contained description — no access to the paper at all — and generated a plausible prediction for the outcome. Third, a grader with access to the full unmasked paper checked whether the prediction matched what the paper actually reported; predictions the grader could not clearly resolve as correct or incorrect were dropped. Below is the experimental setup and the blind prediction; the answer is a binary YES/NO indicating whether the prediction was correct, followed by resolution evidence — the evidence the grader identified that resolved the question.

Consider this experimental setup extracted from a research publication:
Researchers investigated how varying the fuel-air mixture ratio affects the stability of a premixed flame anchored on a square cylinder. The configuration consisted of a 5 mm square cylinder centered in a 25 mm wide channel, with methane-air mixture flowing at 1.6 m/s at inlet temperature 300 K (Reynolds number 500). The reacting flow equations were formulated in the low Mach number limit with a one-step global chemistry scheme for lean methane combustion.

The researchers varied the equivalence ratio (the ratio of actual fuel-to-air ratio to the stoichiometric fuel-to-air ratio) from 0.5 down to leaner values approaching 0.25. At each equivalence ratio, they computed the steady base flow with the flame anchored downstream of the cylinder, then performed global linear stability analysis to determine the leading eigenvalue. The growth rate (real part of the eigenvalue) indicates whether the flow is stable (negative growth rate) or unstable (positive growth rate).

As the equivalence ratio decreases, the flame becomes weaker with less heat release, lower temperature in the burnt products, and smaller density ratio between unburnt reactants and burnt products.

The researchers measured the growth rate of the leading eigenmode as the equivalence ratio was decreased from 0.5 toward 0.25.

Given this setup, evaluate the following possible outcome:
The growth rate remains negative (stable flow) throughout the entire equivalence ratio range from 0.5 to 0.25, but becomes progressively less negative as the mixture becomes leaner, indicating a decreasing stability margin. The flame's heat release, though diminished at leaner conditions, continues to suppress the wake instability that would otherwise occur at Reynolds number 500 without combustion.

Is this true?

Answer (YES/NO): NO